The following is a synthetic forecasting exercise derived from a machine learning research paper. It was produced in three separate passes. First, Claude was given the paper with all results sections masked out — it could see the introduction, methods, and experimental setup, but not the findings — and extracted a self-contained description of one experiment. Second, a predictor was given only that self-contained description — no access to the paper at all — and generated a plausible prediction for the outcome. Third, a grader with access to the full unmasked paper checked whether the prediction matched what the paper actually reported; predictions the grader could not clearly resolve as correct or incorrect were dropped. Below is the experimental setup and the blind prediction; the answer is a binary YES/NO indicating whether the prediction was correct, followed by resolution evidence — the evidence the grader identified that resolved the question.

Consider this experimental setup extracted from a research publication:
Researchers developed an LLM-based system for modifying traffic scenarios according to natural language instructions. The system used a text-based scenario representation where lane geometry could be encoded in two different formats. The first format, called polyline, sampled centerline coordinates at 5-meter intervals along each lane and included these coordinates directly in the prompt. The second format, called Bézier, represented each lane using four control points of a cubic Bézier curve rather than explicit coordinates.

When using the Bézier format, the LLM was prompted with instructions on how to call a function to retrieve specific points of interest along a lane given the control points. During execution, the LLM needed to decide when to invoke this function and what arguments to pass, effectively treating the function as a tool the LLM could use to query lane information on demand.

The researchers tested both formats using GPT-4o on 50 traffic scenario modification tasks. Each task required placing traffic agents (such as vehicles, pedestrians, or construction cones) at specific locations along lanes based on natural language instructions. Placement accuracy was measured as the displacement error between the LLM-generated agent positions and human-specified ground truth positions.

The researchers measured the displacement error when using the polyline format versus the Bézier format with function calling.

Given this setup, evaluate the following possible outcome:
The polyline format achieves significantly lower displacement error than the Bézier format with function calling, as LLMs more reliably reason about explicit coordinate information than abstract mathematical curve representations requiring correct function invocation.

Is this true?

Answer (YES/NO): NO